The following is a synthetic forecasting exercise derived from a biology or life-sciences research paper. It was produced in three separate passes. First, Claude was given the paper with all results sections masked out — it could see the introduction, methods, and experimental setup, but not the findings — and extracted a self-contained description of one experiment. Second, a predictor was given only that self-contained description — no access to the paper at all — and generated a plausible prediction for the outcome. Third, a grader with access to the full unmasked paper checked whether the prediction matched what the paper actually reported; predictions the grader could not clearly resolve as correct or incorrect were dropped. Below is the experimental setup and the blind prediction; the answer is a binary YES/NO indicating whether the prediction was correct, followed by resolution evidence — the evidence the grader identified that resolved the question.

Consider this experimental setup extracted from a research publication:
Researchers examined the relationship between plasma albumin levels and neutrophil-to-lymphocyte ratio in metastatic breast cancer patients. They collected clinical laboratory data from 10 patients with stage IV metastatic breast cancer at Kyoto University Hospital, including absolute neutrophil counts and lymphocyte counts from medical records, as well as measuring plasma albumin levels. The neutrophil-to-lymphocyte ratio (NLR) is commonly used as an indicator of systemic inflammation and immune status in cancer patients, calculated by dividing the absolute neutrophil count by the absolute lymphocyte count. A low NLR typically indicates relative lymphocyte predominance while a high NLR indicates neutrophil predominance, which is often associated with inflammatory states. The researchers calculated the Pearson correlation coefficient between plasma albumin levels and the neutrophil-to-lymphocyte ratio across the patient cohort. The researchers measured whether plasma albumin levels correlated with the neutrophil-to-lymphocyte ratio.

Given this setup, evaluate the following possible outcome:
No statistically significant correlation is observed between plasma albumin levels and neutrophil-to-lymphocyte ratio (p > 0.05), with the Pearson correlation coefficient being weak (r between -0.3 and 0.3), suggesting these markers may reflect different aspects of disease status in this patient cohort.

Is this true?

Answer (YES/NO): NO